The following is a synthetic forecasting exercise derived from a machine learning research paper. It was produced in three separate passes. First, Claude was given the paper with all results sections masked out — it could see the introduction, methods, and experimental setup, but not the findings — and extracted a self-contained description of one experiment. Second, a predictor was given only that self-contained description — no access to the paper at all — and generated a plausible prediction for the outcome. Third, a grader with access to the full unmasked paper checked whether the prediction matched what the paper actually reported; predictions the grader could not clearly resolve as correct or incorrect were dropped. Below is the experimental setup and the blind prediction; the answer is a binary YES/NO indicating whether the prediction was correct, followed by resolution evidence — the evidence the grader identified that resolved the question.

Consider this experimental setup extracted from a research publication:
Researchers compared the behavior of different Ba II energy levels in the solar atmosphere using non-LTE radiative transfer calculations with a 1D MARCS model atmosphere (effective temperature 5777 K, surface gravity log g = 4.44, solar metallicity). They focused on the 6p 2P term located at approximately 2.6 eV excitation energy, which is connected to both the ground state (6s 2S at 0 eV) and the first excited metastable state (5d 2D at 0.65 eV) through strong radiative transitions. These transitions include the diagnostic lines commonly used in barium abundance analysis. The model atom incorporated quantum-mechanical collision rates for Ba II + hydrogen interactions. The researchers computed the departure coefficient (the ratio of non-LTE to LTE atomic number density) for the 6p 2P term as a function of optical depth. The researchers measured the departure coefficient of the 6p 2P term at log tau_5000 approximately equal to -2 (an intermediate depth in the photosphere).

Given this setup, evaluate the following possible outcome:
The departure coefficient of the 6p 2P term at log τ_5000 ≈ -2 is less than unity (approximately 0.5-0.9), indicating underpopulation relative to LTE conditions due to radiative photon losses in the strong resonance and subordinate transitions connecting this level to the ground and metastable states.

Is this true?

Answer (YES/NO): YES